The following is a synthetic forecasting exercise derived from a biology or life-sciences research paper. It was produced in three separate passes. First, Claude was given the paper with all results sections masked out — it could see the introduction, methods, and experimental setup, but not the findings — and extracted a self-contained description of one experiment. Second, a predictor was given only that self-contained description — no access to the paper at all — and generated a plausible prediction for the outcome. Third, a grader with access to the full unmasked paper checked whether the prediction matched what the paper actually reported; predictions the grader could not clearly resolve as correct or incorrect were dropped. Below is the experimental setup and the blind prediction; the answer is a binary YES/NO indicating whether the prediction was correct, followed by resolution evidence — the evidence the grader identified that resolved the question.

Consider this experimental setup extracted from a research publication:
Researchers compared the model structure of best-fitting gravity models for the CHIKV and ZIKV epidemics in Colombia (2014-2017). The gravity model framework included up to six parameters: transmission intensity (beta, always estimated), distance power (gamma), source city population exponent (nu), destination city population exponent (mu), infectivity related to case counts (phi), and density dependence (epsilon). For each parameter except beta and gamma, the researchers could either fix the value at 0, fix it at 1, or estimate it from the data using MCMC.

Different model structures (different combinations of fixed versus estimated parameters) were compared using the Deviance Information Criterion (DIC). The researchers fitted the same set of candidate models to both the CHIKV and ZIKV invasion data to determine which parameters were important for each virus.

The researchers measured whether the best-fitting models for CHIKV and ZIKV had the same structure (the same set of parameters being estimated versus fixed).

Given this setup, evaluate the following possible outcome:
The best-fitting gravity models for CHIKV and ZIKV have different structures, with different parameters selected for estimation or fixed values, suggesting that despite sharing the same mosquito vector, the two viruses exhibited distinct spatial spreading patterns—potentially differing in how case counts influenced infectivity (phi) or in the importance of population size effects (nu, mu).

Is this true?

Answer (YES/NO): NO